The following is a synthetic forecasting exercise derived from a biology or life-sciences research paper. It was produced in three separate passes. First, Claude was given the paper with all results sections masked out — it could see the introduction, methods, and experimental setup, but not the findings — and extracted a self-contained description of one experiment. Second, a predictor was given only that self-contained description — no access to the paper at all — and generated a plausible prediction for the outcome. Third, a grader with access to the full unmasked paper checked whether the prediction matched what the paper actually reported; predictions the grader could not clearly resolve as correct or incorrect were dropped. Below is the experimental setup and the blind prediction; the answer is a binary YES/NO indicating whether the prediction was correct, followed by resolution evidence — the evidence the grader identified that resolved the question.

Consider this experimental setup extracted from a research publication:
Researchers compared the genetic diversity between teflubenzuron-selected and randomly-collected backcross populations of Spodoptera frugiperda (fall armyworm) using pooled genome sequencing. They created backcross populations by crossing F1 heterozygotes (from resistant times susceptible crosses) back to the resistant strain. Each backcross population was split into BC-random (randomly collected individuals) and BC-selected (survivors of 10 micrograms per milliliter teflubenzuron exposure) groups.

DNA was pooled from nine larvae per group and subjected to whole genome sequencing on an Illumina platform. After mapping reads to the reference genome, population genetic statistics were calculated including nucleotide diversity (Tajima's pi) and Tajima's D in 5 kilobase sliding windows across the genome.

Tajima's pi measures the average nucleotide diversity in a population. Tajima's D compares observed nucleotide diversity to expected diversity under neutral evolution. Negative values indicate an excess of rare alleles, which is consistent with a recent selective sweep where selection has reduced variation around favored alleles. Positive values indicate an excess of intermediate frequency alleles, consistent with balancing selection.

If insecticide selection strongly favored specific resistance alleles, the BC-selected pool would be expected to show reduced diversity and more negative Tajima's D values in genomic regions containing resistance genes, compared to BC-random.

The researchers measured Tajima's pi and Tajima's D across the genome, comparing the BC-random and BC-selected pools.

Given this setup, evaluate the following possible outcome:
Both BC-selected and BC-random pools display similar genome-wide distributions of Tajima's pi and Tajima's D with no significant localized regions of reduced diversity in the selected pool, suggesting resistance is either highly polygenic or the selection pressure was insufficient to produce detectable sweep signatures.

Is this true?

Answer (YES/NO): YES